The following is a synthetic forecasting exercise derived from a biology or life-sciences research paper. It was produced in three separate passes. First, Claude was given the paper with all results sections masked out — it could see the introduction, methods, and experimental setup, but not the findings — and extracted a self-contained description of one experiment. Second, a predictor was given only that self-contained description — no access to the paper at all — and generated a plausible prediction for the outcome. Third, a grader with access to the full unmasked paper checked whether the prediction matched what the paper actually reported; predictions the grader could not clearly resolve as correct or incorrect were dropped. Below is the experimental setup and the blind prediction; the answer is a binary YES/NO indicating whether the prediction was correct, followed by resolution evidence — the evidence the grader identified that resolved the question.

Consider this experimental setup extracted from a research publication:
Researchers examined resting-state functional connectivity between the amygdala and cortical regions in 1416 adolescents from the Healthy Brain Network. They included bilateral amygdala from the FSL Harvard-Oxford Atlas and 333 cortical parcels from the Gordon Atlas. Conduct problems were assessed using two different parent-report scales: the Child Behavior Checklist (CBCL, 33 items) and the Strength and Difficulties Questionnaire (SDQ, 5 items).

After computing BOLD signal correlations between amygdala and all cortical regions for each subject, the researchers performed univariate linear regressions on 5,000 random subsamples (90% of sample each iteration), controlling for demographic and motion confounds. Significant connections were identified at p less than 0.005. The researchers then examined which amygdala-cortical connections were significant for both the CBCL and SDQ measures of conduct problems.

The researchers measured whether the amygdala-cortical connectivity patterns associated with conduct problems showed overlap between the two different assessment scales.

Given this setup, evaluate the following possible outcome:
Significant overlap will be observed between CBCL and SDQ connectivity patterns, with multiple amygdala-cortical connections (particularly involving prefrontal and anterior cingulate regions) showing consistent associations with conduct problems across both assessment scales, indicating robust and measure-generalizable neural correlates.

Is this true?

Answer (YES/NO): NO